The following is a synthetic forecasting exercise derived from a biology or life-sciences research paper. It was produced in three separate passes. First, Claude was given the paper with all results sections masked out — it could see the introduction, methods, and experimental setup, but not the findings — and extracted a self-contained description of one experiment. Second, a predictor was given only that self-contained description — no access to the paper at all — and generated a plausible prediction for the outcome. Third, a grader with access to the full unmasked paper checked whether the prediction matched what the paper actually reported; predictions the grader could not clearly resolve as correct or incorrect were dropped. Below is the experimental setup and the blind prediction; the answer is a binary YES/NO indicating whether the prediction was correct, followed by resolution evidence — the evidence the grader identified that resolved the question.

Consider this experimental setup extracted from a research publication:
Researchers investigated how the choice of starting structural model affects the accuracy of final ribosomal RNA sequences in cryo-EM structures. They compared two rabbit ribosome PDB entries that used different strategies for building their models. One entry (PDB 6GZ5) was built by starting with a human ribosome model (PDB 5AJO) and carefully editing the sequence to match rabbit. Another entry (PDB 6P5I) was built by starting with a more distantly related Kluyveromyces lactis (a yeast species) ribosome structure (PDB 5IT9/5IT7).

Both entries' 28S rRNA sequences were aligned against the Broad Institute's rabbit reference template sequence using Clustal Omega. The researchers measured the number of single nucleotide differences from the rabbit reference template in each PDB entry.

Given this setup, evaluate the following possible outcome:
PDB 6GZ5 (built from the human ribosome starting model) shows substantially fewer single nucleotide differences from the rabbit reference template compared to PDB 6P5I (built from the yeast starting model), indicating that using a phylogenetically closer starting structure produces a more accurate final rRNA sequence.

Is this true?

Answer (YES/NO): YES